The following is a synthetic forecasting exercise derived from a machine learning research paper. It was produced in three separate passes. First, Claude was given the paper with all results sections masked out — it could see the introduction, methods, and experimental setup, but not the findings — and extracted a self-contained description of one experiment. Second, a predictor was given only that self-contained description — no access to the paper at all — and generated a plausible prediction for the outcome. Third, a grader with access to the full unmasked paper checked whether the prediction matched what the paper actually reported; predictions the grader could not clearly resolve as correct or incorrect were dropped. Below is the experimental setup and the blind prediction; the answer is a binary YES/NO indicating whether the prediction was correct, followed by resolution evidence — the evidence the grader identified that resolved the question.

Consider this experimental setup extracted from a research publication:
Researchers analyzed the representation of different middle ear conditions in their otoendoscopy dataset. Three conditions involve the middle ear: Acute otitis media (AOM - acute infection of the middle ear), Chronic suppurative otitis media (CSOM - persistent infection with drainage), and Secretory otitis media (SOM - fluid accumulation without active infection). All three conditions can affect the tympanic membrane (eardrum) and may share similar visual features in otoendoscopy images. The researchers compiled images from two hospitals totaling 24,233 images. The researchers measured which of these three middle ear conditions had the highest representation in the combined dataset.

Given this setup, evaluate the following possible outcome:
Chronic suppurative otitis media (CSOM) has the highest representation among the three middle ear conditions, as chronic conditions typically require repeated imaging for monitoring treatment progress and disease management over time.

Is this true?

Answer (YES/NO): YES